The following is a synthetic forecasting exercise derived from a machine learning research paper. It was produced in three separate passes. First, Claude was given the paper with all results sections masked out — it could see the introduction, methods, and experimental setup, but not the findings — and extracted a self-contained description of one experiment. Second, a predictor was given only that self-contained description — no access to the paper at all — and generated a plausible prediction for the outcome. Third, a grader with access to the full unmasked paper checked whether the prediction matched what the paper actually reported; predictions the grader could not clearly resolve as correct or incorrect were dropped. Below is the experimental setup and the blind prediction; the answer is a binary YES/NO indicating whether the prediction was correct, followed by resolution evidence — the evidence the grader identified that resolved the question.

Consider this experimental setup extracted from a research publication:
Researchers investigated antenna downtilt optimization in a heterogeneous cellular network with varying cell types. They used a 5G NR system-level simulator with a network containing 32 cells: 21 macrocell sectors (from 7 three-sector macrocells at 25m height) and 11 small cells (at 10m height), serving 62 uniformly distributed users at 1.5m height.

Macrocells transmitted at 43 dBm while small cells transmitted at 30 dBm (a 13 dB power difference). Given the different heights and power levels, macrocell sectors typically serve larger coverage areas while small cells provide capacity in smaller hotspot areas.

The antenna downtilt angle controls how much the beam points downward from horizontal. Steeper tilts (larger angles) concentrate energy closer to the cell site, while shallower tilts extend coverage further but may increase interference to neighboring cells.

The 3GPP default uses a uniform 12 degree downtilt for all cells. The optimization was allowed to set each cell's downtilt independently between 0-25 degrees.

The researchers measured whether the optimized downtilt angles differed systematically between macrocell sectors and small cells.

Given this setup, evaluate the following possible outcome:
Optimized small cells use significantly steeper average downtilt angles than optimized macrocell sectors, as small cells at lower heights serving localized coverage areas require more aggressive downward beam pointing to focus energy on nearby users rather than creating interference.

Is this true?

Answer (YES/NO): NO